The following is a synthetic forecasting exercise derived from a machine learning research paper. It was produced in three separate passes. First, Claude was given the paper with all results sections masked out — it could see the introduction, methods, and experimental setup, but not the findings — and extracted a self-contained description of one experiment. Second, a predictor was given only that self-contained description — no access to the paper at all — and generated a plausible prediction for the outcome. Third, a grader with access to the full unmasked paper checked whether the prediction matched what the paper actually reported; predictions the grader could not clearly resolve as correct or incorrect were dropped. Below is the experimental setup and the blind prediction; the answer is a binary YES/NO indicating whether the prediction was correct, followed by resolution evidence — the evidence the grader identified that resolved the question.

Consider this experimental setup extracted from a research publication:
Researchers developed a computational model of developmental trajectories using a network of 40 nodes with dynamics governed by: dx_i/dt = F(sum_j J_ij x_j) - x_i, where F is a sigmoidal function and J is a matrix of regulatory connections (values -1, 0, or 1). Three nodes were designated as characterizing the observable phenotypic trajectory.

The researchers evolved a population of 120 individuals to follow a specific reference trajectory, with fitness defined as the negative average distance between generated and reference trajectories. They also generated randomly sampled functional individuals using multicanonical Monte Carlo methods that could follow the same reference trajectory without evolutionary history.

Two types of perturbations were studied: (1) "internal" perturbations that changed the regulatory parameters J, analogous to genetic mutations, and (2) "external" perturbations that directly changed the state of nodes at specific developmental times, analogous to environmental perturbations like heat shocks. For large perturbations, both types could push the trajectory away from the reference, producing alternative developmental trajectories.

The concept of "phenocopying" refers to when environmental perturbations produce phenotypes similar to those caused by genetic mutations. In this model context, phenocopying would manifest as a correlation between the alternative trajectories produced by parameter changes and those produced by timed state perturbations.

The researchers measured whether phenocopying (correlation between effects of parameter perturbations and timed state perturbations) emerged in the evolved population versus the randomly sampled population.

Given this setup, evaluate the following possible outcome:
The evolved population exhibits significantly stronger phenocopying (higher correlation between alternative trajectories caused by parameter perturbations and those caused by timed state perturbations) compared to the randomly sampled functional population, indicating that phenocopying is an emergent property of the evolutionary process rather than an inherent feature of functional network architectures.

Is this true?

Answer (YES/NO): YES